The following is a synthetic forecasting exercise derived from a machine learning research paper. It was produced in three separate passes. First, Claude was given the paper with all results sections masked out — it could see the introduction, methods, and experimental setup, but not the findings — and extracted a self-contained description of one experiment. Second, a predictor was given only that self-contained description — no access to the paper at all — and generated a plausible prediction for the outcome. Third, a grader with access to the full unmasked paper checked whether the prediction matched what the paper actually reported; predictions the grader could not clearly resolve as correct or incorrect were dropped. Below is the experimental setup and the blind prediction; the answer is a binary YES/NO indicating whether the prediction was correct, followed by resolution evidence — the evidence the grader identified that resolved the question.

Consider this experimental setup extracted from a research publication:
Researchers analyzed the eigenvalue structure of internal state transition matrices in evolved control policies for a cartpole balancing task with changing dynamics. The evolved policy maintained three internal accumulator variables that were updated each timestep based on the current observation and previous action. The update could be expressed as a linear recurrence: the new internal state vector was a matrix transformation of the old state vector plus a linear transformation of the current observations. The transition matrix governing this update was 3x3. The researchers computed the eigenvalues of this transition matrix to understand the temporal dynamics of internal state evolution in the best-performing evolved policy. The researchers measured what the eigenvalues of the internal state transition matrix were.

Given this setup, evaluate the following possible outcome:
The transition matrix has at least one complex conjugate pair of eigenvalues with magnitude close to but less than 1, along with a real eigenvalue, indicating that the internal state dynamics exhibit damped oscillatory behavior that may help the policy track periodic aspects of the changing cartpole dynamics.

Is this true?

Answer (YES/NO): NO